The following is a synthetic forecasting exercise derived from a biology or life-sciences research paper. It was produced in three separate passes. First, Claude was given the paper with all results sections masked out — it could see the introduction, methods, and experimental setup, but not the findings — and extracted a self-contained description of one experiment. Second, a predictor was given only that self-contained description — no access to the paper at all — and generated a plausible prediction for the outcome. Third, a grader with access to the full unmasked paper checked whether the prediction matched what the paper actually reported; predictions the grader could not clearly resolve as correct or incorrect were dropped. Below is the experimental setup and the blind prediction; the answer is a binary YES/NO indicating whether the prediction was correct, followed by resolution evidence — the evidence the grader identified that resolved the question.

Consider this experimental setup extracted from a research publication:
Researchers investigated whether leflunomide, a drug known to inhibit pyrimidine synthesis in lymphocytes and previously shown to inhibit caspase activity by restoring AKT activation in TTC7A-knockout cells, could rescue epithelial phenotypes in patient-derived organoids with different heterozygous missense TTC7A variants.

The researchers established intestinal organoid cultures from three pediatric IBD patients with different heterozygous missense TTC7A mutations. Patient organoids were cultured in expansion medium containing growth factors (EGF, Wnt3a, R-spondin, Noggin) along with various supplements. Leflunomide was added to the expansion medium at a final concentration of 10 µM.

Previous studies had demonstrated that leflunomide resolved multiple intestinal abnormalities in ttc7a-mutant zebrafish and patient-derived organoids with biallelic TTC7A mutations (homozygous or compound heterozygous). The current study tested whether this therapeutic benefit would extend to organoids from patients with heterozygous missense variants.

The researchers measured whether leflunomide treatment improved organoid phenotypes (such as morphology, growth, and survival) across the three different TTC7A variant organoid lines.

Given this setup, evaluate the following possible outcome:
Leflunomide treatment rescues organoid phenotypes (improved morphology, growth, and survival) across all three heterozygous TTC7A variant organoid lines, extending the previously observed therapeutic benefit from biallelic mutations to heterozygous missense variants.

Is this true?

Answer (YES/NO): NO